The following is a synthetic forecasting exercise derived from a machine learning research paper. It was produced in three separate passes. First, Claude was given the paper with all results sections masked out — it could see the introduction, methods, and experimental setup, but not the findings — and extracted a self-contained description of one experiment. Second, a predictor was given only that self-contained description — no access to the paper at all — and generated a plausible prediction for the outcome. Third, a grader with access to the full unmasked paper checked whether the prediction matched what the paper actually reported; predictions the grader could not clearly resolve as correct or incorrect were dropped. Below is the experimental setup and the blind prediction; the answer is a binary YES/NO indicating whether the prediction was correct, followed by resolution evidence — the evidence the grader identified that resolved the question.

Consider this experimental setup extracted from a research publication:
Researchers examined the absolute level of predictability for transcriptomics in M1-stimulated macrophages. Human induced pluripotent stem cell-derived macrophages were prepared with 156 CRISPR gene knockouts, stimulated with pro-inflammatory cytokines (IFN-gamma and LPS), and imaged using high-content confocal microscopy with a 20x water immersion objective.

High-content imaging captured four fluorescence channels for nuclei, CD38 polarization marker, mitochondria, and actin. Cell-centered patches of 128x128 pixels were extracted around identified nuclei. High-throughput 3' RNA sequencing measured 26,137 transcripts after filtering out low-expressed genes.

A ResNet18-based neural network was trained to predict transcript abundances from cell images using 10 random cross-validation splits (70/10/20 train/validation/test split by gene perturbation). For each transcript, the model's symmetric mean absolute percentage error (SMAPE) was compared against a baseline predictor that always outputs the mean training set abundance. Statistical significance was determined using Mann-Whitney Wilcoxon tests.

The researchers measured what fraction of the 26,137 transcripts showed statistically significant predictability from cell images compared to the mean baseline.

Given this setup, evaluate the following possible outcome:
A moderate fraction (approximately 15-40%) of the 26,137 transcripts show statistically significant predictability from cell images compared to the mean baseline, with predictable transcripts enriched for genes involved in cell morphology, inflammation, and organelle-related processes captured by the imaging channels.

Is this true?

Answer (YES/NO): NO